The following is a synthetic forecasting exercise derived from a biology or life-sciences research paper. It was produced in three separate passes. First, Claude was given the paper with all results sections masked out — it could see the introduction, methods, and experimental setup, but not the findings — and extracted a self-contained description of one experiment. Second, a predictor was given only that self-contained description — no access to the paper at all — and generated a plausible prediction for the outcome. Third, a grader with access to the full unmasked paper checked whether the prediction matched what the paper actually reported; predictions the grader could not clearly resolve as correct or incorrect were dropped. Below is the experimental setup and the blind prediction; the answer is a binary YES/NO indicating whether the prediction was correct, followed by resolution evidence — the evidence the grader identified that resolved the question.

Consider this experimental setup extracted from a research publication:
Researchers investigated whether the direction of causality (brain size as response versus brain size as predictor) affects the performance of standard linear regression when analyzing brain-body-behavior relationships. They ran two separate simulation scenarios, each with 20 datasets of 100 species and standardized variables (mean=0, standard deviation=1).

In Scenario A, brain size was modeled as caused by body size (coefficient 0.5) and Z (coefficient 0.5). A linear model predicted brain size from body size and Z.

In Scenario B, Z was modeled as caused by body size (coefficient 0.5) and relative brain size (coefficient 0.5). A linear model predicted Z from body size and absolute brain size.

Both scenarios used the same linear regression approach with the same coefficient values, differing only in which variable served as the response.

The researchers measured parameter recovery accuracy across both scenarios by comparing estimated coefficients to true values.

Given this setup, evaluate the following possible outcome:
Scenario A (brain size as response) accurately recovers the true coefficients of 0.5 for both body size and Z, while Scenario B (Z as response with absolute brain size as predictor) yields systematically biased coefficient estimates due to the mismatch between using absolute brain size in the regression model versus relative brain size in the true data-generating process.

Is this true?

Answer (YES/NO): NO